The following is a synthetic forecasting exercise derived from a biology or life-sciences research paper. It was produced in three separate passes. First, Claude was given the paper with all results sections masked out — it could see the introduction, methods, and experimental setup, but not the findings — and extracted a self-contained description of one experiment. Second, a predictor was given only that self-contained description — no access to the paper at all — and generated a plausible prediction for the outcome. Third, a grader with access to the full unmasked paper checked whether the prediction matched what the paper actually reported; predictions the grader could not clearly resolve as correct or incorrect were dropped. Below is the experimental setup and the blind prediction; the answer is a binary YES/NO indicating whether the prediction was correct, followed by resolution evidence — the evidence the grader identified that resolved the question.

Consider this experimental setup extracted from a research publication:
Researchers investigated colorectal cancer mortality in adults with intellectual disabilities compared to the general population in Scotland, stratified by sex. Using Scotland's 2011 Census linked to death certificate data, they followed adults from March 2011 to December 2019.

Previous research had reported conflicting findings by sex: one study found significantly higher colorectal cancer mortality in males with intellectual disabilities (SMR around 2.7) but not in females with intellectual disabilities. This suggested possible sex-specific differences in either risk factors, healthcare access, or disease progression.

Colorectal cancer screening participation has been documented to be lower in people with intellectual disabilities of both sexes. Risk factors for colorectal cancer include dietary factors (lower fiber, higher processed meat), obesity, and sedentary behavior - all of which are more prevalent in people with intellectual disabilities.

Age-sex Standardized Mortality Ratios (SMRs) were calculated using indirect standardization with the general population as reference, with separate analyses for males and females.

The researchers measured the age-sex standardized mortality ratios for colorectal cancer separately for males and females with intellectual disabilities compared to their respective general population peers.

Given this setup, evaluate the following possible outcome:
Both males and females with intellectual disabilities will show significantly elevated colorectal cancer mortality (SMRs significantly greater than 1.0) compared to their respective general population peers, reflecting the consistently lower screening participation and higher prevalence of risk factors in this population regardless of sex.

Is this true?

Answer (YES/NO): NO